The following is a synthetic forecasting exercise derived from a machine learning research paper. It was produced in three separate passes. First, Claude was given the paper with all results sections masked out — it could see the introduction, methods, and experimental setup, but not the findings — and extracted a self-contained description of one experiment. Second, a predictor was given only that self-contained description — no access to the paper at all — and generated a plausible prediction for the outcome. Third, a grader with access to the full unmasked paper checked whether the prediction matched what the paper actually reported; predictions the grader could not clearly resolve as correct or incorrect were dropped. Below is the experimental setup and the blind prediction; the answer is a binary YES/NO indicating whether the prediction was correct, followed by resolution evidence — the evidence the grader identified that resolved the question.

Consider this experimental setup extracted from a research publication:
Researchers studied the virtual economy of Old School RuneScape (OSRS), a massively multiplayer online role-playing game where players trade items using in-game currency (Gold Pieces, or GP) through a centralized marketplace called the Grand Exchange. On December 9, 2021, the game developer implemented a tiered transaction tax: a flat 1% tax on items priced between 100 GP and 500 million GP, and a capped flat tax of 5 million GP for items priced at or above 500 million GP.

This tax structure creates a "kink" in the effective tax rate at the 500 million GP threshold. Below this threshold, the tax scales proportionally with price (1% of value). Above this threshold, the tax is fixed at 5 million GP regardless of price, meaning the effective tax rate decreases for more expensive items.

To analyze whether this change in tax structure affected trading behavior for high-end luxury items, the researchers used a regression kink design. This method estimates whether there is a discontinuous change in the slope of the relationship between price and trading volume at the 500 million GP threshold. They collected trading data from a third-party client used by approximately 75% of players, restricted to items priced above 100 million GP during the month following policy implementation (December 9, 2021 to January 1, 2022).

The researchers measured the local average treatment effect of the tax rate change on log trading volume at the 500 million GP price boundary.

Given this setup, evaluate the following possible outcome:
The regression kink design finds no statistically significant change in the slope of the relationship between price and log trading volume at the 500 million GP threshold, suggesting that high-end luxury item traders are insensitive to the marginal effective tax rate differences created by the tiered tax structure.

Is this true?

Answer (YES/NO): NO